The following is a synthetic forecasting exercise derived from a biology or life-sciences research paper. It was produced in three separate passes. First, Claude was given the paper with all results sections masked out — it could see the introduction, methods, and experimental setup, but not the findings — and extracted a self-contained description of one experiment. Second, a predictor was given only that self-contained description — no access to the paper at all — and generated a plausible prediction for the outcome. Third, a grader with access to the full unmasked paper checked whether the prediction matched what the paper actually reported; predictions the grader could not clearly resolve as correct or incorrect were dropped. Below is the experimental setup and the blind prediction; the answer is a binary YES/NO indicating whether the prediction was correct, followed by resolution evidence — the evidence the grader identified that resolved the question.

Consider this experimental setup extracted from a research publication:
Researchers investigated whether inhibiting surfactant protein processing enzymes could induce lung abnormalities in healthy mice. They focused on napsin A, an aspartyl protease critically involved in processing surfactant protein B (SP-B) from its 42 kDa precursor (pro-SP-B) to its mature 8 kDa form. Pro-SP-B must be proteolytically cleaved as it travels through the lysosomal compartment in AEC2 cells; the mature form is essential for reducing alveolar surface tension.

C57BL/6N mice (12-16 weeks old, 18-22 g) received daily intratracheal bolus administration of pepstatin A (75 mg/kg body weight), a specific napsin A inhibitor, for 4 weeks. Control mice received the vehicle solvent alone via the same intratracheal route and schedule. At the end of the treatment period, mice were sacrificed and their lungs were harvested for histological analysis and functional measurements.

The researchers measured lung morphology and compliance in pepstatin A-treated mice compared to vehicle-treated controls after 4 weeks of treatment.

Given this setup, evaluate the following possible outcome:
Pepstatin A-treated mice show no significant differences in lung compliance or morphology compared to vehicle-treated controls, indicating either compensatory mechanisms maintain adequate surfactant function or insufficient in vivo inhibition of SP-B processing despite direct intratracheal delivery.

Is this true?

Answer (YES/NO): NO